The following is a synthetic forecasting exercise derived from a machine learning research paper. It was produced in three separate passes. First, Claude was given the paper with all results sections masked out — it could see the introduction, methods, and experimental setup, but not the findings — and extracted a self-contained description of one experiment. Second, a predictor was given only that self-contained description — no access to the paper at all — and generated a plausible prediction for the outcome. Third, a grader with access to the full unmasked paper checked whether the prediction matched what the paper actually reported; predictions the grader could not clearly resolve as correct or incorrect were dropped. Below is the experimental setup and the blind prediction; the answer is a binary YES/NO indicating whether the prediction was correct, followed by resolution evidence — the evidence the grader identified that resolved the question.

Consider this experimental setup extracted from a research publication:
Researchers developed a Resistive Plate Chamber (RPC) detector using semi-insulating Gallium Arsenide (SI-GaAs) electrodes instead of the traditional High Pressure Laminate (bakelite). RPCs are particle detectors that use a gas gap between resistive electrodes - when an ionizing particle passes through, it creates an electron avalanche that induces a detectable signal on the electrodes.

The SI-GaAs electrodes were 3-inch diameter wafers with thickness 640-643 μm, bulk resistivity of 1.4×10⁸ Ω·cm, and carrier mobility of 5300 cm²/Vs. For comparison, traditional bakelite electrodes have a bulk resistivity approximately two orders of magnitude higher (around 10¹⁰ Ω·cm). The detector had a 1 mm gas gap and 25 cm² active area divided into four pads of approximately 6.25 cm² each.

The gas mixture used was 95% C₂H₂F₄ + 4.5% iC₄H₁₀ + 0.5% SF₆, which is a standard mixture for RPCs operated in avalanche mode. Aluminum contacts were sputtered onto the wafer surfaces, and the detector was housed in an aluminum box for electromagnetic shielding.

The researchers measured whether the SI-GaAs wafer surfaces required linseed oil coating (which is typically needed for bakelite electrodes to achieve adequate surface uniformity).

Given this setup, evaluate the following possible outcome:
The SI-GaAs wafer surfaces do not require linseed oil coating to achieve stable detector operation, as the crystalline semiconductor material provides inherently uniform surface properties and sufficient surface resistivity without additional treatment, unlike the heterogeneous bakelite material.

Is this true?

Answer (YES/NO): YES